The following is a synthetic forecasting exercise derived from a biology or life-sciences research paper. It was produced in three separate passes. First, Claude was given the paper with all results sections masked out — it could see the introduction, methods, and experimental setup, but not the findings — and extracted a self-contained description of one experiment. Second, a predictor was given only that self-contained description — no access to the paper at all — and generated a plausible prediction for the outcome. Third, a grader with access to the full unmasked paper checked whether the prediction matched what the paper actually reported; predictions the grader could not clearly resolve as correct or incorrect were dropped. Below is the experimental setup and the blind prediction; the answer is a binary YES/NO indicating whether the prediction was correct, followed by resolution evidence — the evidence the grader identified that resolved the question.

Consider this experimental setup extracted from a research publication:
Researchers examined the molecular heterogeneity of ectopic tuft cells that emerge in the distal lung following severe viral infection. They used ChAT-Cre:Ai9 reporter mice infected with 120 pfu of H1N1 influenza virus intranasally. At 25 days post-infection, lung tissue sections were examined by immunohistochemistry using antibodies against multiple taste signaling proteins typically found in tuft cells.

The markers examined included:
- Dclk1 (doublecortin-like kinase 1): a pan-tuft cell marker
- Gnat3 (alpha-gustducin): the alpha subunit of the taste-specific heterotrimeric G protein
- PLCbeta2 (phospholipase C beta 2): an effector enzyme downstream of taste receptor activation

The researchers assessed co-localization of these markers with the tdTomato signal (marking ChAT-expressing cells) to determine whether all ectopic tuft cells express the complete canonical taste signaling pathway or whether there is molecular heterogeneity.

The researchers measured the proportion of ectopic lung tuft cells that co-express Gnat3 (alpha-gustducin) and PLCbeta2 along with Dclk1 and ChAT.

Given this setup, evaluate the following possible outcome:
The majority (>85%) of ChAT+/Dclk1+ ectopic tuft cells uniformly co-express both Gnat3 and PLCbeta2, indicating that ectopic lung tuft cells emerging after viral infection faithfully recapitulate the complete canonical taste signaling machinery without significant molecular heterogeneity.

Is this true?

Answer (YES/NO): NO